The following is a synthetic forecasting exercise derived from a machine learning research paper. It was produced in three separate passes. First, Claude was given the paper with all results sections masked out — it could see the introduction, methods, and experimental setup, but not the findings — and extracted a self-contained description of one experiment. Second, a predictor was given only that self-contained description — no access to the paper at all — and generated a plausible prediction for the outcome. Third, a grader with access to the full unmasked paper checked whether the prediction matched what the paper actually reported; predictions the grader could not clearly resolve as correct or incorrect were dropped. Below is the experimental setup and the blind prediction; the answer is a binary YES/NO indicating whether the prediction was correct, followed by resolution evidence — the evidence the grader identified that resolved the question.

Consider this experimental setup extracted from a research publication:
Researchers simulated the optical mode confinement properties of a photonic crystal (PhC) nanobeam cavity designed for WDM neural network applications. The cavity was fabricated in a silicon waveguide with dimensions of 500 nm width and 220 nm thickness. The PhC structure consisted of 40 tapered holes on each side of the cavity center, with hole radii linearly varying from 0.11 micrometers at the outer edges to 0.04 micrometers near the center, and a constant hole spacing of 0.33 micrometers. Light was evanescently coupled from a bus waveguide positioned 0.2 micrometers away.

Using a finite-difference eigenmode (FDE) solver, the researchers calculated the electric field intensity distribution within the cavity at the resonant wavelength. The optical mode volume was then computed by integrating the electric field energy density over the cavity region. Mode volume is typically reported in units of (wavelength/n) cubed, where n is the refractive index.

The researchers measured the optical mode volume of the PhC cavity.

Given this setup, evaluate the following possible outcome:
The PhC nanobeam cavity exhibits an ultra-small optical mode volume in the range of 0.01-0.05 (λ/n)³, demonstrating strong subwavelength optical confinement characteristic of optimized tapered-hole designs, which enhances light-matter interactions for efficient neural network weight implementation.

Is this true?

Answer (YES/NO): NO